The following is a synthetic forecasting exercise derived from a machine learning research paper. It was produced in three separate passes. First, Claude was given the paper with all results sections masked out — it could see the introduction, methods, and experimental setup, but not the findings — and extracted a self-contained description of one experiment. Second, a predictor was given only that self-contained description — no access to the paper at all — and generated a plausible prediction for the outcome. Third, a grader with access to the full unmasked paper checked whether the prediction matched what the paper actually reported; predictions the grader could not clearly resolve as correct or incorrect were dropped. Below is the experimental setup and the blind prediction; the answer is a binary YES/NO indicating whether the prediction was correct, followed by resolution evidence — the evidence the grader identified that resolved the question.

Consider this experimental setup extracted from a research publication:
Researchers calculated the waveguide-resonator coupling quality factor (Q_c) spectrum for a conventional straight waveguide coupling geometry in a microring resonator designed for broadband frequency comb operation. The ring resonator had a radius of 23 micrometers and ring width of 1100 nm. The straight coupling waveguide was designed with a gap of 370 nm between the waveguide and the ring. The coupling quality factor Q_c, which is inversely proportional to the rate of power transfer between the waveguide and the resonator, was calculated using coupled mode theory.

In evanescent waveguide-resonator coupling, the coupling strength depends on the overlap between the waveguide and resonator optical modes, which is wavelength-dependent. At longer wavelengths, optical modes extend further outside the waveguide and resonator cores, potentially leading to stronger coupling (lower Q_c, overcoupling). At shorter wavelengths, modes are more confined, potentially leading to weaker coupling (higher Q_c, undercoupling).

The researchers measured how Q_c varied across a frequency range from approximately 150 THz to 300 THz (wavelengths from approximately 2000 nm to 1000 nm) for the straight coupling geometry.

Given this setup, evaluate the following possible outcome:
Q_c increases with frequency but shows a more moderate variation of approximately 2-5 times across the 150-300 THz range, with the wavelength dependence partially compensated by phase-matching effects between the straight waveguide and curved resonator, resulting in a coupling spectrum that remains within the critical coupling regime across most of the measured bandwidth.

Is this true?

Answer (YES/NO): NO